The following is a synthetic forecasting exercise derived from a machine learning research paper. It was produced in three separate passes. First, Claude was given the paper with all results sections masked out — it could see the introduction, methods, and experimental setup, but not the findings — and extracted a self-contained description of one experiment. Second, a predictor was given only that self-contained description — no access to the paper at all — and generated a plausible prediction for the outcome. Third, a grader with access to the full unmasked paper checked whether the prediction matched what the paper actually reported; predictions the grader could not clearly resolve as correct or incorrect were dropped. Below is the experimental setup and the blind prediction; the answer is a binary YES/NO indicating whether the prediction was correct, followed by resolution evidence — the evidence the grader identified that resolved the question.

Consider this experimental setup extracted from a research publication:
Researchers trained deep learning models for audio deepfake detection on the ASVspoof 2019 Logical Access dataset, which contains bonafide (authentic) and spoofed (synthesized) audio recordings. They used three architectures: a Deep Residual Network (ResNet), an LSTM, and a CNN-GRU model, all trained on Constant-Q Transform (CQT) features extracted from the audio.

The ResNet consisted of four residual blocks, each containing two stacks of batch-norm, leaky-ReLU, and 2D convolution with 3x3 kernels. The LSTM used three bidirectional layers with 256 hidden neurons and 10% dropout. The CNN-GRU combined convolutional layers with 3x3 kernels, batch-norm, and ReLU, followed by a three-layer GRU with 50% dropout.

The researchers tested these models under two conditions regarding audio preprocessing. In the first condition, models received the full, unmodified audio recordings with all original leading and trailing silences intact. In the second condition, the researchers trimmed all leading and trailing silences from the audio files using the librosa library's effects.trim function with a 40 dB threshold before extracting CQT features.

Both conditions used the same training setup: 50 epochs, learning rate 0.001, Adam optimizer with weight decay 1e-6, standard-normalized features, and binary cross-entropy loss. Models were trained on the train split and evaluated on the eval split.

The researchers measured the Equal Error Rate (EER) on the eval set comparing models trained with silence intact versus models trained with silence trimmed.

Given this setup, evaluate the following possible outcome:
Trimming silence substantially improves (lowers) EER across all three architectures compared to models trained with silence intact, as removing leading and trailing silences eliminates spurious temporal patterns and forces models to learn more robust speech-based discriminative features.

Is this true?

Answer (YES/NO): NO